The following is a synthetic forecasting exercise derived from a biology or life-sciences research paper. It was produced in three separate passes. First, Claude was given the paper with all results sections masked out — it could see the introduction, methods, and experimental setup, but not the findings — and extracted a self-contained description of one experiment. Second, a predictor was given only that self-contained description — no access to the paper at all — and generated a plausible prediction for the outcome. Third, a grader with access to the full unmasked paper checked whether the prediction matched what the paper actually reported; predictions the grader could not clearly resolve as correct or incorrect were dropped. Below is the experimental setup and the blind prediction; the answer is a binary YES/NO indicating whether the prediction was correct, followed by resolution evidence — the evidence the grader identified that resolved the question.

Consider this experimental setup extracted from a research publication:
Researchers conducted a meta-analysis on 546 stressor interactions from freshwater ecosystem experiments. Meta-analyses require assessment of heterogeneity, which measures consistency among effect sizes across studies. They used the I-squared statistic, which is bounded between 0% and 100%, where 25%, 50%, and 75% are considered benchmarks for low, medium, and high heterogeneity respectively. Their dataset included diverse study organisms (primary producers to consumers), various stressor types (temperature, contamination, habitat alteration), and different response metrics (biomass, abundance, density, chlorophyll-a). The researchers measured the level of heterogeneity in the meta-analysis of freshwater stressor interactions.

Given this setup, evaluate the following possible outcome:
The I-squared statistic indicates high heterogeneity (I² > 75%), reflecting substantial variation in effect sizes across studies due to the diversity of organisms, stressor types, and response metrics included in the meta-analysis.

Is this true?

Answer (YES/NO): NO